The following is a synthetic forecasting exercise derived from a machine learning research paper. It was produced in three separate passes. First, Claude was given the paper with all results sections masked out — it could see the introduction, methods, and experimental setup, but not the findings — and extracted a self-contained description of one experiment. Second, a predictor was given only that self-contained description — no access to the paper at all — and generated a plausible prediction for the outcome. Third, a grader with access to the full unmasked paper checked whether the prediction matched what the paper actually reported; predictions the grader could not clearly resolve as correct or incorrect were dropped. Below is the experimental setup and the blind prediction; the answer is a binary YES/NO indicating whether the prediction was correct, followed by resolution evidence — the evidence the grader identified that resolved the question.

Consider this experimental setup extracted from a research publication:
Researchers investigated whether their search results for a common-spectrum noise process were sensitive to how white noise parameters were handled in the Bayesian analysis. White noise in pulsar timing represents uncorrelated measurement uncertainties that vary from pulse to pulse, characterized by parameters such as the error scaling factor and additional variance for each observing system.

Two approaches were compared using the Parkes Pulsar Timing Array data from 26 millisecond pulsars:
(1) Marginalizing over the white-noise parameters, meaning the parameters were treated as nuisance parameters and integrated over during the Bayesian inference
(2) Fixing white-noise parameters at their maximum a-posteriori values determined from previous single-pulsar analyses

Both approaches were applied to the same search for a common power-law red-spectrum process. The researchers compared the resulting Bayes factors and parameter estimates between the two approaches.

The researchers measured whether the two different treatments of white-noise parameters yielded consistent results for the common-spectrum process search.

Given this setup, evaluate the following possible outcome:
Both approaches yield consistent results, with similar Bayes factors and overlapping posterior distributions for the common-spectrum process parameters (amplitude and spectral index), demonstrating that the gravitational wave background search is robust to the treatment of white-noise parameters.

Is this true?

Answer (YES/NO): YES